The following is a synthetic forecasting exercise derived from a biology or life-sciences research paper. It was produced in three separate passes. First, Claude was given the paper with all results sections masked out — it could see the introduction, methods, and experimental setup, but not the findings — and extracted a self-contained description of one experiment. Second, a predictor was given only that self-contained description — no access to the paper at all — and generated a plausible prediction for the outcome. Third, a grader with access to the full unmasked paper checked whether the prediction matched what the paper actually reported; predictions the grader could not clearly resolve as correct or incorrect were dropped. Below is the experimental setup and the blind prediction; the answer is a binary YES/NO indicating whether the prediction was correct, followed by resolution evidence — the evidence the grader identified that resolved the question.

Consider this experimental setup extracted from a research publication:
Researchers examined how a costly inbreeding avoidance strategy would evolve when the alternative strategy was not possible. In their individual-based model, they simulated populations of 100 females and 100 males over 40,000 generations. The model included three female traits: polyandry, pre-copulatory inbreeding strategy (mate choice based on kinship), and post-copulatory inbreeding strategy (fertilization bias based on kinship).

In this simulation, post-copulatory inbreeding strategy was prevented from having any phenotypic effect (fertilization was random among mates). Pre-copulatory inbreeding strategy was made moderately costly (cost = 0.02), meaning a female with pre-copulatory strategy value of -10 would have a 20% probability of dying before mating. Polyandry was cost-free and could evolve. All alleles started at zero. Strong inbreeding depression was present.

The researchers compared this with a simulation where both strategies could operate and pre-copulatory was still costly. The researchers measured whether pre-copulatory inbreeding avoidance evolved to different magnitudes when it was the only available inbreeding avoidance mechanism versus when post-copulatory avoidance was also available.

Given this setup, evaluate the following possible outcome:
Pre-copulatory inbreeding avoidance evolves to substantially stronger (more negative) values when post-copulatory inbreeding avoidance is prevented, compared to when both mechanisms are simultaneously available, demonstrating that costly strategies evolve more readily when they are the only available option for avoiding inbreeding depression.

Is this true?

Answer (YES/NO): YES